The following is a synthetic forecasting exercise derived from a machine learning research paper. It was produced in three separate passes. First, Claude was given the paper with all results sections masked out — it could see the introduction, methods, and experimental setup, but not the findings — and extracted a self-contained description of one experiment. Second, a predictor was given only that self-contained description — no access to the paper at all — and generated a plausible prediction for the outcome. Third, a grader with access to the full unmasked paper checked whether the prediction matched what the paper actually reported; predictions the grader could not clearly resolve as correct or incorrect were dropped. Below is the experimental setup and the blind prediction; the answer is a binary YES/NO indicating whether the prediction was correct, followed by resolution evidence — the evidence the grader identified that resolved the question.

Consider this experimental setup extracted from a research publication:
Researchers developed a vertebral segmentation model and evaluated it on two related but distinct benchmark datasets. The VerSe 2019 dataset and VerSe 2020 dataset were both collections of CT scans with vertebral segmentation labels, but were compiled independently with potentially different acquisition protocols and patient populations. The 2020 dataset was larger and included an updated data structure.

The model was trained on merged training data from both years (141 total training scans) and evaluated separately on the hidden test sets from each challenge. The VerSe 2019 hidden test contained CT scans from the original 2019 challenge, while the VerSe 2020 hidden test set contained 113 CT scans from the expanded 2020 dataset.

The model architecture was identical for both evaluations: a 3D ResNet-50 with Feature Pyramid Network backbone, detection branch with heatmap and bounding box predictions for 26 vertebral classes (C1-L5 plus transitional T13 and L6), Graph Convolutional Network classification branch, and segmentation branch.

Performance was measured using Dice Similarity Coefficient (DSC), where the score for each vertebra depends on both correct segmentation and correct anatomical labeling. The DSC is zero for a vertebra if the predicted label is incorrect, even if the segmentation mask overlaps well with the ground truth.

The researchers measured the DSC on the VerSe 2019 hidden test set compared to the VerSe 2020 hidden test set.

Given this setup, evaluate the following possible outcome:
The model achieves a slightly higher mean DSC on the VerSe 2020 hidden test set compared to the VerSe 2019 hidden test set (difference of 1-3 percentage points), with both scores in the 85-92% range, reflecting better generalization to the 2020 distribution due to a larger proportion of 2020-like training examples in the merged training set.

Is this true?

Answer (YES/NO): NO